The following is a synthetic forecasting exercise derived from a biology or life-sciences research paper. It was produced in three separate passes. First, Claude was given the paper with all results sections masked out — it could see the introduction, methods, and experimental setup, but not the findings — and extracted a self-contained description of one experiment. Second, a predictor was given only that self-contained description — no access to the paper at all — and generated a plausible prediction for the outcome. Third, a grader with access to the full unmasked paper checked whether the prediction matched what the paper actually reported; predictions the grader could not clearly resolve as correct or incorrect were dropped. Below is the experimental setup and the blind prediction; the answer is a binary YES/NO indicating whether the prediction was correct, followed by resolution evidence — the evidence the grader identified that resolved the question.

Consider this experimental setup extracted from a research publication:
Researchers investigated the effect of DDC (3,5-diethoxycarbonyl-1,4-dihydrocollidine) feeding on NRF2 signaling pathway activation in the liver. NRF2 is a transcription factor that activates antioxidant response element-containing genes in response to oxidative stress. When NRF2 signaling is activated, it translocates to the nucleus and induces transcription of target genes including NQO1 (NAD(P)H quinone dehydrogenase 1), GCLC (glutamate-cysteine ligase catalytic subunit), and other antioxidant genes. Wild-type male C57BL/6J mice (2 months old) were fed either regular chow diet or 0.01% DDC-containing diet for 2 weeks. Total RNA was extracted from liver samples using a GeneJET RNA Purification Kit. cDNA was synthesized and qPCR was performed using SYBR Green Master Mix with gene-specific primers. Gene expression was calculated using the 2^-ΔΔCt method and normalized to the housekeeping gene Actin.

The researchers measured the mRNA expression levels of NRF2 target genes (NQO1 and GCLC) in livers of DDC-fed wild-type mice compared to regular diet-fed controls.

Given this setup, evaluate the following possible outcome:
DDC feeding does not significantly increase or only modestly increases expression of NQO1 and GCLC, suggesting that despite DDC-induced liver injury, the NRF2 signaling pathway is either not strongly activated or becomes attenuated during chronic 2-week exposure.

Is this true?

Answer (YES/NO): NO